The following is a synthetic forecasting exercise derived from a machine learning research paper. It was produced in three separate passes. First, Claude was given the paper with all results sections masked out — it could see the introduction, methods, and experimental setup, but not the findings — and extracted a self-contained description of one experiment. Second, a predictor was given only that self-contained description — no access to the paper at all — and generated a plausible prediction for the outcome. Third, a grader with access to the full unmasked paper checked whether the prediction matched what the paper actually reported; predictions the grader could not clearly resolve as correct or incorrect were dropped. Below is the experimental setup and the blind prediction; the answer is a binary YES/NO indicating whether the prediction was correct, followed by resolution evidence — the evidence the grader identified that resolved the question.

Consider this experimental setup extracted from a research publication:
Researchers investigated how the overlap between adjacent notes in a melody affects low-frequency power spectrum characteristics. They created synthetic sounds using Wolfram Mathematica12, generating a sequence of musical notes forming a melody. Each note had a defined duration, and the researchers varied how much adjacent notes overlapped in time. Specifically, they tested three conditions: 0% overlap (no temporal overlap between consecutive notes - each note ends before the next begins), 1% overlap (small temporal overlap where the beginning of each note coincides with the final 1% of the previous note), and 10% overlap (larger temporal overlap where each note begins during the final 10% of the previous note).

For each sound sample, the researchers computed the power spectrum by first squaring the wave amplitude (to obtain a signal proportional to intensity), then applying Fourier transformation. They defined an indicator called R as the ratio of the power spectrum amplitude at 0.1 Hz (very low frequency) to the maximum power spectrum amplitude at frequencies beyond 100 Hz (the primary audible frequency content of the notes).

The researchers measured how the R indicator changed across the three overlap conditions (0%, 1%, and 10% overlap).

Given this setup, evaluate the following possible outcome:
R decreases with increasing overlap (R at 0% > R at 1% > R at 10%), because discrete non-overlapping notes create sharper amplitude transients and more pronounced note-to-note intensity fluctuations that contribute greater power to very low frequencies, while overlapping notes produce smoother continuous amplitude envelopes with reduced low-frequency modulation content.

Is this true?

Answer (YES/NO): NO